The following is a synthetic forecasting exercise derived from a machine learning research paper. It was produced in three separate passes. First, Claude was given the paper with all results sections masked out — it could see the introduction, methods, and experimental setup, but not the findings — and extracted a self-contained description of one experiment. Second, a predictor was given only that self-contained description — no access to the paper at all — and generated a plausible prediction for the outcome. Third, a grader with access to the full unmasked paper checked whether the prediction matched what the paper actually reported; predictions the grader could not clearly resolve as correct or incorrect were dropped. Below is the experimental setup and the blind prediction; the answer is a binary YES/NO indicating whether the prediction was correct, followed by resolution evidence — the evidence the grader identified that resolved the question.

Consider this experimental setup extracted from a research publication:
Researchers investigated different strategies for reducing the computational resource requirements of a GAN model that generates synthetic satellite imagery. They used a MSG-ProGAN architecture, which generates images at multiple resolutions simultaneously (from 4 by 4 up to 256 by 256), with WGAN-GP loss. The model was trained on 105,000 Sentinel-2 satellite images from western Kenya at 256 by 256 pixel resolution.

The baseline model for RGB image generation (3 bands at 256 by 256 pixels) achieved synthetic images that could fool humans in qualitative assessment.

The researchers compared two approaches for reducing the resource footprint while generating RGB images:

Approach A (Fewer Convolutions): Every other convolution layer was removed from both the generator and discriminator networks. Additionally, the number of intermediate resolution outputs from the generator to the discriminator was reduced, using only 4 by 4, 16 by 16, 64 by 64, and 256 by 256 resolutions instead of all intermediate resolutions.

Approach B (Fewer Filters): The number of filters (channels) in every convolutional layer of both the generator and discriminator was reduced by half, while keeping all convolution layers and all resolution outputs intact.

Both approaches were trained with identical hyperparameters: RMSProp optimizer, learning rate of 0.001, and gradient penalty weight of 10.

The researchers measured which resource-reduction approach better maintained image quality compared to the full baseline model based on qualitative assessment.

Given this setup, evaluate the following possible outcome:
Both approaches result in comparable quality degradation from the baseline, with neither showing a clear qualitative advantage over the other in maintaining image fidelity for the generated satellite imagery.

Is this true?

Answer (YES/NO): NO